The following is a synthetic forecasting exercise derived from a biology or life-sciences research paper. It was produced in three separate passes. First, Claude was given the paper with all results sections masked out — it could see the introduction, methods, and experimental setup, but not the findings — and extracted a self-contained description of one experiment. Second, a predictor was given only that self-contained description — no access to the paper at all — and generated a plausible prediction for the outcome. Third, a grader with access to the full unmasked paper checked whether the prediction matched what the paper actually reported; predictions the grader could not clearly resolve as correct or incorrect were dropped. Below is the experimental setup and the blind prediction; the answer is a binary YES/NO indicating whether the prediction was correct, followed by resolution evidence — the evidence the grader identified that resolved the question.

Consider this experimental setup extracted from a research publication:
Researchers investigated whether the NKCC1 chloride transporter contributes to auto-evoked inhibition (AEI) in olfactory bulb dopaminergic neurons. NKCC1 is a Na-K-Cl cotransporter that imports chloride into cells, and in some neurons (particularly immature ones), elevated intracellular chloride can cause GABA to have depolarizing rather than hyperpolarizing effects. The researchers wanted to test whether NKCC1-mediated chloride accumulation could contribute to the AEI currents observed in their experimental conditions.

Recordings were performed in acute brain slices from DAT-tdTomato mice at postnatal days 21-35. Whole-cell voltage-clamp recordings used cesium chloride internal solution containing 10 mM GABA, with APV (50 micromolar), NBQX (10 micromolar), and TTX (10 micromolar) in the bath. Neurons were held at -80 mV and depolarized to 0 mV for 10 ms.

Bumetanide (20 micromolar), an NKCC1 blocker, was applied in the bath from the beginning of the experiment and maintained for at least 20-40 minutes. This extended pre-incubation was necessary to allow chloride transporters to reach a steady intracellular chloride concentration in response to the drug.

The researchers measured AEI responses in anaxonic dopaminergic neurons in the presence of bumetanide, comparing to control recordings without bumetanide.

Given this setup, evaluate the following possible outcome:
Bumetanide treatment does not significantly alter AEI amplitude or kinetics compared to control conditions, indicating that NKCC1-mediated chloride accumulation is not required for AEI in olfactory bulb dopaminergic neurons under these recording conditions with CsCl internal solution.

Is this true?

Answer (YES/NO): YES